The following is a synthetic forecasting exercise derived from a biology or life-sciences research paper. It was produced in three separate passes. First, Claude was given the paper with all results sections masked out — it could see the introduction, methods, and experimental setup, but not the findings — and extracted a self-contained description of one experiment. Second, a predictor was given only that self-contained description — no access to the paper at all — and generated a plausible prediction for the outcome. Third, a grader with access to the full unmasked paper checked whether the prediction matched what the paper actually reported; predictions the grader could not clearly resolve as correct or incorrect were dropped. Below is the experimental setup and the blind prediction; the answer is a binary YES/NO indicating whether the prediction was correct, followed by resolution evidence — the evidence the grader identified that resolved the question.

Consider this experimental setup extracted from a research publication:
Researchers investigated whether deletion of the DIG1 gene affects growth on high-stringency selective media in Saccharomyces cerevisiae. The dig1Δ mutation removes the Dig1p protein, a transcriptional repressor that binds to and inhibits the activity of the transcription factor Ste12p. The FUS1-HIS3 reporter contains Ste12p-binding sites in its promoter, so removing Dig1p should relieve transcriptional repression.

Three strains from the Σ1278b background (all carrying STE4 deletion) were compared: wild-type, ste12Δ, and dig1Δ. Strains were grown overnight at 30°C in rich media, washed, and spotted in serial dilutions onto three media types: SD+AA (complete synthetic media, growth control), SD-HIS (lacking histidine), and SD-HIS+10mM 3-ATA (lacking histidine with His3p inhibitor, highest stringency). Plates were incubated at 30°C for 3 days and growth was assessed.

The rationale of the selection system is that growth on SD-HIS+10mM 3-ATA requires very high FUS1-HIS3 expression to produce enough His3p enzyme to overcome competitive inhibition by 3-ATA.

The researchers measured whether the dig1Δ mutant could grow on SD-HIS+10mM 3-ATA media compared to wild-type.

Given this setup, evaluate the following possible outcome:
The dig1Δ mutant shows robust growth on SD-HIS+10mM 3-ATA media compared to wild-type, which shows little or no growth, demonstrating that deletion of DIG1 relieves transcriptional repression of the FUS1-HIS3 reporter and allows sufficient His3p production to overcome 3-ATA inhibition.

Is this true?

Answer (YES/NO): YES